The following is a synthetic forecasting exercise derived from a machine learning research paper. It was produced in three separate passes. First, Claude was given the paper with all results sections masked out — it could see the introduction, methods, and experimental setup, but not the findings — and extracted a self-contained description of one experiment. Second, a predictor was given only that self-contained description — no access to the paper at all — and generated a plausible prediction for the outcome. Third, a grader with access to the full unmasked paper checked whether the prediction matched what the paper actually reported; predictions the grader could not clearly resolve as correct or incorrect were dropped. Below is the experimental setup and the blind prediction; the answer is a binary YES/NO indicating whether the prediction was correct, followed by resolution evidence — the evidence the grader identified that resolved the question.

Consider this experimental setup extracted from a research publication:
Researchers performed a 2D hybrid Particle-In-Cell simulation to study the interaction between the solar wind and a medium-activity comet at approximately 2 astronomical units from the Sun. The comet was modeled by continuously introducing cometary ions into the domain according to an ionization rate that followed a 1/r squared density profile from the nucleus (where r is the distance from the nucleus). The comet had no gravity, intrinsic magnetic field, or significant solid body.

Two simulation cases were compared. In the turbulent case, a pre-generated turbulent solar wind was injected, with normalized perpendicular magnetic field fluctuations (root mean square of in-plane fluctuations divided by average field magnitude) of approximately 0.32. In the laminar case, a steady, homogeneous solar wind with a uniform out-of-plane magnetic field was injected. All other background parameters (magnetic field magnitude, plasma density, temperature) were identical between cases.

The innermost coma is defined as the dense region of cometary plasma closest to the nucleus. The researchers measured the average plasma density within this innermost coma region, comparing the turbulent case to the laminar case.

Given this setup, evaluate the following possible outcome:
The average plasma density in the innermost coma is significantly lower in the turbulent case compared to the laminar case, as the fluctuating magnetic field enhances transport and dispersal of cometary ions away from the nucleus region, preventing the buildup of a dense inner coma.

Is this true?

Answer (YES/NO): NO